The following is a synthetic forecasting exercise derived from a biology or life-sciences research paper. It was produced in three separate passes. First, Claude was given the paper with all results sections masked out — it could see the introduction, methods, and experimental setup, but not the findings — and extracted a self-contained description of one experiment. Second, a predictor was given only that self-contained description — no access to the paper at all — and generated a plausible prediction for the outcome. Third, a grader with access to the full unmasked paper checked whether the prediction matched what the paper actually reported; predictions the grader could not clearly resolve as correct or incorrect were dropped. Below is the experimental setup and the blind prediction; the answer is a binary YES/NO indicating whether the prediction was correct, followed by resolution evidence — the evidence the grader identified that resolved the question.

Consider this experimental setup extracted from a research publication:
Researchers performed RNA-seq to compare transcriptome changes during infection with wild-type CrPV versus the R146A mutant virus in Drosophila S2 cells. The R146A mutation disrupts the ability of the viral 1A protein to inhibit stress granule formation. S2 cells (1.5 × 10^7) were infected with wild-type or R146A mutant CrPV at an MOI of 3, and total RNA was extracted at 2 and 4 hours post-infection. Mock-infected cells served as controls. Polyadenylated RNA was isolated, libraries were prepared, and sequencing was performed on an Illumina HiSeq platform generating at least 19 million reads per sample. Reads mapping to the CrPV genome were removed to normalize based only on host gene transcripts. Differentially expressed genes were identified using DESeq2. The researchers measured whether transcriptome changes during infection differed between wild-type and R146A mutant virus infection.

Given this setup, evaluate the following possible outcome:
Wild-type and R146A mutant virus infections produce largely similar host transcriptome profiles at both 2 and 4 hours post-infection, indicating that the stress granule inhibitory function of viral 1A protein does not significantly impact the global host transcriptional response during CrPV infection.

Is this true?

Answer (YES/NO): NO